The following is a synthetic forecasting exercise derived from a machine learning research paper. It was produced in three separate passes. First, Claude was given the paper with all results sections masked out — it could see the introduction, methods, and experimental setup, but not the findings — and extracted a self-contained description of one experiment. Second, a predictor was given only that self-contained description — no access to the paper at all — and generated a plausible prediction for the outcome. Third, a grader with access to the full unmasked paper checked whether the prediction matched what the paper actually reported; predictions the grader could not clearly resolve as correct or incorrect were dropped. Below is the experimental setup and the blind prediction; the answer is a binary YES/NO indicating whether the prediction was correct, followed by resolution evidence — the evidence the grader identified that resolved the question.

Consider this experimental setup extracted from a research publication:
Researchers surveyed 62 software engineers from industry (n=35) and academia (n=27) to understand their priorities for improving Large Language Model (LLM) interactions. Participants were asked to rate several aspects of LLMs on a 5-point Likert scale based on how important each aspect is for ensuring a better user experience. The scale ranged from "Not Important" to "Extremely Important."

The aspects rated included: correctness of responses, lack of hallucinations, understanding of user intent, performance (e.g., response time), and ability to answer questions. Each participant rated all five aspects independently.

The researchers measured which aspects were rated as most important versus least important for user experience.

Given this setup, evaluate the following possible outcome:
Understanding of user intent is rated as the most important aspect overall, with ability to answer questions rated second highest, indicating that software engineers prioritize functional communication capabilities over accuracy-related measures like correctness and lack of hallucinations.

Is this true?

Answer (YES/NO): NO